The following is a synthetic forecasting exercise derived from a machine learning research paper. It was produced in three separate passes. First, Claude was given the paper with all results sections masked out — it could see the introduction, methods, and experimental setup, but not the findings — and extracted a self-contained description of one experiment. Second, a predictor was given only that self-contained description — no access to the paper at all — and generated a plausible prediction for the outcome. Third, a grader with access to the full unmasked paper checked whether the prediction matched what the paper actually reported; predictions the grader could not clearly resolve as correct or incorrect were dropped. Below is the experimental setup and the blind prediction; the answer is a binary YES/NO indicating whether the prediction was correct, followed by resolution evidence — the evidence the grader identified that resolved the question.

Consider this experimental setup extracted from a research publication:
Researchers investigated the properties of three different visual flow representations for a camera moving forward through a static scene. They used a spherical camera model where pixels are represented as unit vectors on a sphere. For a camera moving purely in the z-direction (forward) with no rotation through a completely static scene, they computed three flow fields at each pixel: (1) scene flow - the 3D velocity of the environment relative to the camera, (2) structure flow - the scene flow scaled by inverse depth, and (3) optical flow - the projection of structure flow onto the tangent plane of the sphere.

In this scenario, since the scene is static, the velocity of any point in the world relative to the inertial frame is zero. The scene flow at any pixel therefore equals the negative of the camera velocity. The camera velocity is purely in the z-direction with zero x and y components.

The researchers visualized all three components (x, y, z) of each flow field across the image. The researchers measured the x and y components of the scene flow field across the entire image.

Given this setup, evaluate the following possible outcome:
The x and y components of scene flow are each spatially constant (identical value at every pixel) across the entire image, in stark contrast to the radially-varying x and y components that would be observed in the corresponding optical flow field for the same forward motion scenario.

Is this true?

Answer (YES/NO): YES